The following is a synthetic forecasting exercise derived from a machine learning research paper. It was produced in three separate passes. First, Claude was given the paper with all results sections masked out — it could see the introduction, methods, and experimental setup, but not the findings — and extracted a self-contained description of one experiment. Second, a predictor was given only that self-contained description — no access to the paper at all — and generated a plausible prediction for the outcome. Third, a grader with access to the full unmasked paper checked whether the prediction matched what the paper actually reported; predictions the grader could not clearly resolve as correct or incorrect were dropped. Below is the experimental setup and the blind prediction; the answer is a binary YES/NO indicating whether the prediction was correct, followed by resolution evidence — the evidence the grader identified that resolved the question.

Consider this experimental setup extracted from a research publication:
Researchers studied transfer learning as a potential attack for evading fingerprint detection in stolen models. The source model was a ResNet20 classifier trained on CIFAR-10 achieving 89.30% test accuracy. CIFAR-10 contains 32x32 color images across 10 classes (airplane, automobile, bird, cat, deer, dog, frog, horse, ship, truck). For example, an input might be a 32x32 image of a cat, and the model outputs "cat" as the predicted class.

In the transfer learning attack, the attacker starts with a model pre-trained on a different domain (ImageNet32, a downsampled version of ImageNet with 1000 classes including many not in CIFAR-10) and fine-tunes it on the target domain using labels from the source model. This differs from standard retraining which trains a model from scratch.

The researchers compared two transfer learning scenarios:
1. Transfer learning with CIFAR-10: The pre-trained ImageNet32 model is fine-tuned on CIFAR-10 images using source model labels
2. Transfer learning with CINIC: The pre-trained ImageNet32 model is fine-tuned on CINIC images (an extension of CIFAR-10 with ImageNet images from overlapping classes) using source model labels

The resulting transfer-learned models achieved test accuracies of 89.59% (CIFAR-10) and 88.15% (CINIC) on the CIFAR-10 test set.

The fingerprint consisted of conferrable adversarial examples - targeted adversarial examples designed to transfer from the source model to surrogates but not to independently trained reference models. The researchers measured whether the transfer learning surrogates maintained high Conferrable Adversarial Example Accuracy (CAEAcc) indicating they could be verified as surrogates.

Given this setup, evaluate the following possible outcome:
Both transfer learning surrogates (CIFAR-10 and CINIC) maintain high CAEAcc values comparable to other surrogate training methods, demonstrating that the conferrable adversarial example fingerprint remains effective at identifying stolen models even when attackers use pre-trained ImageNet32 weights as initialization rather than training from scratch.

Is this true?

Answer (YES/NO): NO